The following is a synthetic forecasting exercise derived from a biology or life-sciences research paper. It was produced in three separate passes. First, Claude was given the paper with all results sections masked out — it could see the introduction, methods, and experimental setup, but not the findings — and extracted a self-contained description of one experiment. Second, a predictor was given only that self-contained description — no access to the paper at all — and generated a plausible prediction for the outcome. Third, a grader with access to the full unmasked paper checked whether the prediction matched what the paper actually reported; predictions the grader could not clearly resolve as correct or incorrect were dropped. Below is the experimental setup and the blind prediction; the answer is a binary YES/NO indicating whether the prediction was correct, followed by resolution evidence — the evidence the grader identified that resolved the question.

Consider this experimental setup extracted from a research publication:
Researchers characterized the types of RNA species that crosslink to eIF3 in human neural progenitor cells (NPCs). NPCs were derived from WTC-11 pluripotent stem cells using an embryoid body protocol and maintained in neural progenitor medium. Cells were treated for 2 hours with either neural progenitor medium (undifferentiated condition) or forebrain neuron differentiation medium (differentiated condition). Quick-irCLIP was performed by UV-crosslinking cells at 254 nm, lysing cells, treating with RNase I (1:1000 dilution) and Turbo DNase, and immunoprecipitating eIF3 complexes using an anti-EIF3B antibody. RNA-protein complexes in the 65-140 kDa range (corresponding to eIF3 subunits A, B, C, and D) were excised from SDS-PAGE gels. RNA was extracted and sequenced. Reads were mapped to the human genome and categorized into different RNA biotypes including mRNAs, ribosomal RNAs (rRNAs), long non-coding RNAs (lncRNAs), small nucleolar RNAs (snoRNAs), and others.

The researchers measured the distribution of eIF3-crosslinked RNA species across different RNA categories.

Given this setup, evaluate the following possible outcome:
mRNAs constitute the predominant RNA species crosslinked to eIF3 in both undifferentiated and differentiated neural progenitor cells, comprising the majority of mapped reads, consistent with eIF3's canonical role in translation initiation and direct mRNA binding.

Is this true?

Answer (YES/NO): YES